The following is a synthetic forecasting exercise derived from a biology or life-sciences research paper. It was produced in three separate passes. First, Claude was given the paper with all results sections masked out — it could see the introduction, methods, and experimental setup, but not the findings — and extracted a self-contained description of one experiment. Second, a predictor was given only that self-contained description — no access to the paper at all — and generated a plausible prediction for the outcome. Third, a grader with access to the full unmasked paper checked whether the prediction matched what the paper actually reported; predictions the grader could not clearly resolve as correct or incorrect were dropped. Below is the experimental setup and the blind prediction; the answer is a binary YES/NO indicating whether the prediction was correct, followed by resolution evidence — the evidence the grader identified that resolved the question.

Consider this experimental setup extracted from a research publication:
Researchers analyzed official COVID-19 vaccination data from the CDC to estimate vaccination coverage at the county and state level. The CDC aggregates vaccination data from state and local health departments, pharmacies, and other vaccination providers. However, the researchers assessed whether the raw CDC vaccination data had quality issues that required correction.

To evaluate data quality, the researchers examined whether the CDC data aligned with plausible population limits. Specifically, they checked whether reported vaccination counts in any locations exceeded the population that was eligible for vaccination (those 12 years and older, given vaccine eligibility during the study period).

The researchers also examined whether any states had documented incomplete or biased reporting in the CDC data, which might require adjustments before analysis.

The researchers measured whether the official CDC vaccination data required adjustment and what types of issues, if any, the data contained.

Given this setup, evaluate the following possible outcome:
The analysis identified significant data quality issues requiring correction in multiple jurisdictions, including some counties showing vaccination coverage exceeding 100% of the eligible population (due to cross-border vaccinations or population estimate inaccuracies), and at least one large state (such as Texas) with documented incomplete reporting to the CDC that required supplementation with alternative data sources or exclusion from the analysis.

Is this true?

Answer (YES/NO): NO